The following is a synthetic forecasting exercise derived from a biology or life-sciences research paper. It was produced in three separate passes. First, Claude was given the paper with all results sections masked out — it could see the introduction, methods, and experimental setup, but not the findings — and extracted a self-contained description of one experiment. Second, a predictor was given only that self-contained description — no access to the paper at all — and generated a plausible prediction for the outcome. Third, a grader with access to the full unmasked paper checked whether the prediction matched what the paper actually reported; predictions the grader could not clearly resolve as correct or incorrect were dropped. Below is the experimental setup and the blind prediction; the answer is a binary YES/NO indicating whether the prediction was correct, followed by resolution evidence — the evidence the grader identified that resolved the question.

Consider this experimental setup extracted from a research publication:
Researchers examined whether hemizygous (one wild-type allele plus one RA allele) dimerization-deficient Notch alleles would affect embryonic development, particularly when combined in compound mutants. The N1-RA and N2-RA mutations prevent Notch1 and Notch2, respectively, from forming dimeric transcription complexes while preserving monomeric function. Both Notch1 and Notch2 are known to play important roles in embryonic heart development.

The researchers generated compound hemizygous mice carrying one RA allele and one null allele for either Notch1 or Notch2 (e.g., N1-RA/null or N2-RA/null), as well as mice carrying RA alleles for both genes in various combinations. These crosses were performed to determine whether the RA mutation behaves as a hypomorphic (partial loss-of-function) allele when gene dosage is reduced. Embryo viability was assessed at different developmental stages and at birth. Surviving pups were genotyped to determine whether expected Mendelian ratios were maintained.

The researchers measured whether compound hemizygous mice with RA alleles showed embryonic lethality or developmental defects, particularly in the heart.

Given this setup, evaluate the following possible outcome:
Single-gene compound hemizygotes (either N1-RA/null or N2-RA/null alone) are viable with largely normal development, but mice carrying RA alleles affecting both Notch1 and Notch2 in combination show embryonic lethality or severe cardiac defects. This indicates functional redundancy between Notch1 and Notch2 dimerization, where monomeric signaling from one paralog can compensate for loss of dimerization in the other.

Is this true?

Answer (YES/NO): YES